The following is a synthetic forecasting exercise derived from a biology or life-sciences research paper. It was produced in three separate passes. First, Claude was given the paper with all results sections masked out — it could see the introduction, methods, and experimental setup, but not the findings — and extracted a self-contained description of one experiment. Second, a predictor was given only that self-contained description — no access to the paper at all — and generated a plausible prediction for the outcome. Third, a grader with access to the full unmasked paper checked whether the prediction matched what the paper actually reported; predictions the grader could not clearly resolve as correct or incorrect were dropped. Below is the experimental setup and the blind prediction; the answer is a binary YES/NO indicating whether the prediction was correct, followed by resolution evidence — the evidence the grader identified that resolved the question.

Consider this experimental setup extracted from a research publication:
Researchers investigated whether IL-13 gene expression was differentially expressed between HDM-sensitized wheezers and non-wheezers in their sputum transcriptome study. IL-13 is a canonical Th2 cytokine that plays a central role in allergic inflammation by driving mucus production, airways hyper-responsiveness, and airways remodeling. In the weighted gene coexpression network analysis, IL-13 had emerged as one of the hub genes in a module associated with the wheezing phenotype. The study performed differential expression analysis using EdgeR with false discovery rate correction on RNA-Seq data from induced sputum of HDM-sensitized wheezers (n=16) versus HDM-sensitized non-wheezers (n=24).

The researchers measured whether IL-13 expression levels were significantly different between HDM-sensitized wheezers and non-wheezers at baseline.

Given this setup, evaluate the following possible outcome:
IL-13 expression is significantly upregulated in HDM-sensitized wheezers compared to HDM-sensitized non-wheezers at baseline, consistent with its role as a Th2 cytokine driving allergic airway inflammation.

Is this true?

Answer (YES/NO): NO